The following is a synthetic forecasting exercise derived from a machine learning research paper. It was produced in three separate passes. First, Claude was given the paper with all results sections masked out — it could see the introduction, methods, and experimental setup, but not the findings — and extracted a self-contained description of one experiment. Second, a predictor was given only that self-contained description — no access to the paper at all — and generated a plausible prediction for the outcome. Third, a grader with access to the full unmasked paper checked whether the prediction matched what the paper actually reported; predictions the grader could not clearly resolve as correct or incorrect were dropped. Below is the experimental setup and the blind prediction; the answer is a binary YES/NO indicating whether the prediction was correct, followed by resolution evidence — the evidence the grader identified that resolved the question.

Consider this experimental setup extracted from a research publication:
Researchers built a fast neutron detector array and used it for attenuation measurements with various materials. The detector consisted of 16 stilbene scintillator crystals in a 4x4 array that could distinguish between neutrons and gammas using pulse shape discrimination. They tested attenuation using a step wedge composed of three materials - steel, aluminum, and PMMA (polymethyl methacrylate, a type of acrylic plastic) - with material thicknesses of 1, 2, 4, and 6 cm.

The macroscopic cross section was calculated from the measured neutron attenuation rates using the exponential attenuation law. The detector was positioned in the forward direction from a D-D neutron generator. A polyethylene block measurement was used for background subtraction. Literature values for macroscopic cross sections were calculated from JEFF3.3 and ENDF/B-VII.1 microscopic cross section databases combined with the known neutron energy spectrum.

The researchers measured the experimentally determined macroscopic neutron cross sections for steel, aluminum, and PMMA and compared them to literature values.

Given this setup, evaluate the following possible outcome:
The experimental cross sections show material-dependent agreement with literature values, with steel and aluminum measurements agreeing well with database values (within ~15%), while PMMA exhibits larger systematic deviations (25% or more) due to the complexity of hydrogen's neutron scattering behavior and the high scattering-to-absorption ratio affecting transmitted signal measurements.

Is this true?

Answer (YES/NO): NO